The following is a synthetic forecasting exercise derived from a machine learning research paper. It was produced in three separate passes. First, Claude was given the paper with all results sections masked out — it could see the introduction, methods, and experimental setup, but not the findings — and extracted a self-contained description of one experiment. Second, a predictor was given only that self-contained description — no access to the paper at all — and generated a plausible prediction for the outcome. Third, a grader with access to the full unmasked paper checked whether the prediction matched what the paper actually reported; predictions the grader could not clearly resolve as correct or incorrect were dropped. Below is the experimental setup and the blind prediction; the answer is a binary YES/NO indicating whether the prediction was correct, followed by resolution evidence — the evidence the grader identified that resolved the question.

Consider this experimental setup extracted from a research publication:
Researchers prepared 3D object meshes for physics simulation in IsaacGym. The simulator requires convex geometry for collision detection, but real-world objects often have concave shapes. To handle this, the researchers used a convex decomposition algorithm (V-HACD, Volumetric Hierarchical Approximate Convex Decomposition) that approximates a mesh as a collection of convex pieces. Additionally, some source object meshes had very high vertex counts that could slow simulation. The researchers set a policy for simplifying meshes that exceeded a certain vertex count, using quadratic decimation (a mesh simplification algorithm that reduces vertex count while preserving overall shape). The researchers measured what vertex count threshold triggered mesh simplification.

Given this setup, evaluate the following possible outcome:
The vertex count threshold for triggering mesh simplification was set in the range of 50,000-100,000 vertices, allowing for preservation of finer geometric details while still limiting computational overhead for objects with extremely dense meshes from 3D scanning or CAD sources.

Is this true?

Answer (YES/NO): YES